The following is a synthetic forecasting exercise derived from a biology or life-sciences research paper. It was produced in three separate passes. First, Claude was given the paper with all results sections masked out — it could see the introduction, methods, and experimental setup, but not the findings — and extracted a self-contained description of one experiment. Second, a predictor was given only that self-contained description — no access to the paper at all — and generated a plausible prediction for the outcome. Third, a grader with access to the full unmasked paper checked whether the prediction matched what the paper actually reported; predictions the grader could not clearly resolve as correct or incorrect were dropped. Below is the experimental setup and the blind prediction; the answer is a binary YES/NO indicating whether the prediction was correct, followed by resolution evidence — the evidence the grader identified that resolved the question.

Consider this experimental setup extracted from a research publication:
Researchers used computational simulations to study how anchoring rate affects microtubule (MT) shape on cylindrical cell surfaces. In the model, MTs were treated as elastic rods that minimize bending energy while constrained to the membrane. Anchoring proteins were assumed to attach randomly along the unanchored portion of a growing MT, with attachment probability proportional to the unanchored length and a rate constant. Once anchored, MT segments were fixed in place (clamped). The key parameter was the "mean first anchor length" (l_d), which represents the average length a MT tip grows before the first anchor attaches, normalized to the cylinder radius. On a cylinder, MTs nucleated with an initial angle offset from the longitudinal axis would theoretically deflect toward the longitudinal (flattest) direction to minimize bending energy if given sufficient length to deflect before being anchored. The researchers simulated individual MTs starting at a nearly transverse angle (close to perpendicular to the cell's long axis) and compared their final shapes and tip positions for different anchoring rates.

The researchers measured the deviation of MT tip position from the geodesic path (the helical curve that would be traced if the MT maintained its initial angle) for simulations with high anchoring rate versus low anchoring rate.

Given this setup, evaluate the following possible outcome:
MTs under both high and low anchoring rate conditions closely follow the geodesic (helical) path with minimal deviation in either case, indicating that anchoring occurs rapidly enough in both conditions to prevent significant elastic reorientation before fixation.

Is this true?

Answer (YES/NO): NO